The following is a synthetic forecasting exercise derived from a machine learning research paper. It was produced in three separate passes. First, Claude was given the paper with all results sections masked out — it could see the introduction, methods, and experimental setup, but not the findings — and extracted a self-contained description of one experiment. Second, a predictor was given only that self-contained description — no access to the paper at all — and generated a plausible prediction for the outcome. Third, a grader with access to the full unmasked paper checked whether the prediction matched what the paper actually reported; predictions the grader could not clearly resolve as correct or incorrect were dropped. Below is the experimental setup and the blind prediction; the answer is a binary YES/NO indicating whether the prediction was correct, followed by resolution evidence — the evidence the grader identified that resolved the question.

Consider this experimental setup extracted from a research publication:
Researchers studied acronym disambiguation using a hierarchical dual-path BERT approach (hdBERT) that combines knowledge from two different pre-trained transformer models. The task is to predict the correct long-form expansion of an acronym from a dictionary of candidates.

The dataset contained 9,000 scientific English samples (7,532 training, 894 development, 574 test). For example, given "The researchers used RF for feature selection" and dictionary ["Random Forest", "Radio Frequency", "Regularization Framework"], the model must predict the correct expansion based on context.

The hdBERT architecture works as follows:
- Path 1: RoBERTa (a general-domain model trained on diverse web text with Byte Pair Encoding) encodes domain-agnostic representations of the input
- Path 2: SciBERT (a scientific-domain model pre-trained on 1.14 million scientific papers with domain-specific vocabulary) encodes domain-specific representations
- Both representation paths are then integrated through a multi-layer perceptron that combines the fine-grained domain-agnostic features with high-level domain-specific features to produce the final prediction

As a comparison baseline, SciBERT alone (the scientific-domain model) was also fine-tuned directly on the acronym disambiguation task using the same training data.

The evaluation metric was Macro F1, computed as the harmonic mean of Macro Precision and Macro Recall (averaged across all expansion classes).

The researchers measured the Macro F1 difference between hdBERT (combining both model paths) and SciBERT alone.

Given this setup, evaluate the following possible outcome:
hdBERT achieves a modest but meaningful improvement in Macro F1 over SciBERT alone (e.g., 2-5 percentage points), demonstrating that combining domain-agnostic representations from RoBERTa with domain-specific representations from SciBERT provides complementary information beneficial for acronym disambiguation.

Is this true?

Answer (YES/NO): YES